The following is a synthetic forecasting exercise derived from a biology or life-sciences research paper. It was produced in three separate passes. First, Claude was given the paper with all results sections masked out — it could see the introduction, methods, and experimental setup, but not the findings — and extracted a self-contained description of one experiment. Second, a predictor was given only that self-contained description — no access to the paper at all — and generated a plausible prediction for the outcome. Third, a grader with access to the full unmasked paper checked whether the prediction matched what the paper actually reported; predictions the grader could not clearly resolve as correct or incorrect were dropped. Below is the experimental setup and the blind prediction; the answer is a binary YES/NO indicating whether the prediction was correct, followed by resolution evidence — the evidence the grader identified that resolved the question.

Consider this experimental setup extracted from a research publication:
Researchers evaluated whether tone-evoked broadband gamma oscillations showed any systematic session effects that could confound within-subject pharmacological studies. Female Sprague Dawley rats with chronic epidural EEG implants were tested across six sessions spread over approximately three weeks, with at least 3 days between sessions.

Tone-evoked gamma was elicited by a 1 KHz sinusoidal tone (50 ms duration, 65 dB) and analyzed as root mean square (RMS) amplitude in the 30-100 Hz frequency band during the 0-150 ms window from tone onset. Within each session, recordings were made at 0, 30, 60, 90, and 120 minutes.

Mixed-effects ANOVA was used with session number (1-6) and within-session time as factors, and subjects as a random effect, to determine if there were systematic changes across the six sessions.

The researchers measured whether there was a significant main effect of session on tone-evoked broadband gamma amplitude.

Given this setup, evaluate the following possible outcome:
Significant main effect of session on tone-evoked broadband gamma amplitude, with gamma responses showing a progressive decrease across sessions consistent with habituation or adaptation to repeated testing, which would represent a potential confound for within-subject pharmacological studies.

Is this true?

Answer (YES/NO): NO